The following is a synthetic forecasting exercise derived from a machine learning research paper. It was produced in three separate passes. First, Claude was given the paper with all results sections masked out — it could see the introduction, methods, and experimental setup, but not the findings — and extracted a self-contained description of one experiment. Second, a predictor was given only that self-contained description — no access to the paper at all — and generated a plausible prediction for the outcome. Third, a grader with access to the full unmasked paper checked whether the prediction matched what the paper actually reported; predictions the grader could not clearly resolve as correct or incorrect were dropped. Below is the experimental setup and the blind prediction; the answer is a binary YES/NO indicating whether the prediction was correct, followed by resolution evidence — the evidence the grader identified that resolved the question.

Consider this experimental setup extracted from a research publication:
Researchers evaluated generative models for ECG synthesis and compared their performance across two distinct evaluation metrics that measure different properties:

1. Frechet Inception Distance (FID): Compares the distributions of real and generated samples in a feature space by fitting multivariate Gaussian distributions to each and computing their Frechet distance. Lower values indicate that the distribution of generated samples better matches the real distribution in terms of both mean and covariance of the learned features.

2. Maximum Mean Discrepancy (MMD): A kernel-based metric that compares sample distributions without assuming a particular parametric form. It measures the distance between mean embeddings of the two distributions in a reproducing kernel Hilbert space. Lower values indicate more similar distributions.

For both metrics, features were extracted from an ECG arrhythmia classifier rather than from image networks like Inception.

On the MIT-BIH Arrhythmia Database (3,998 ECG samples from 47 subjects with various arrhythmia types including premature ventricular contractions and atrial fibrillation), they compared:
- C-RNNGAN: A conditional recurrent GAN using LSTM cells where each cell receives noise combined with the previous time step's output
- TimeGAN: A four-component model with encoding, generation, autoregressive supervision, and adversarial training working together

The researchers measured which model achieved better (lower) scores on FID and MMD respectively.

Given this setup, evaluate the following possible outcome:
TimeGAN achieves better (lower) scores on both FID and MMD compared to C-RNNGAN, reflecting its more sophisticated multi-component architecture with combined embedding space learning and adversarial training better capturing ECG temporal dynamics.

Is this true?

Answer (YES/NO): NO